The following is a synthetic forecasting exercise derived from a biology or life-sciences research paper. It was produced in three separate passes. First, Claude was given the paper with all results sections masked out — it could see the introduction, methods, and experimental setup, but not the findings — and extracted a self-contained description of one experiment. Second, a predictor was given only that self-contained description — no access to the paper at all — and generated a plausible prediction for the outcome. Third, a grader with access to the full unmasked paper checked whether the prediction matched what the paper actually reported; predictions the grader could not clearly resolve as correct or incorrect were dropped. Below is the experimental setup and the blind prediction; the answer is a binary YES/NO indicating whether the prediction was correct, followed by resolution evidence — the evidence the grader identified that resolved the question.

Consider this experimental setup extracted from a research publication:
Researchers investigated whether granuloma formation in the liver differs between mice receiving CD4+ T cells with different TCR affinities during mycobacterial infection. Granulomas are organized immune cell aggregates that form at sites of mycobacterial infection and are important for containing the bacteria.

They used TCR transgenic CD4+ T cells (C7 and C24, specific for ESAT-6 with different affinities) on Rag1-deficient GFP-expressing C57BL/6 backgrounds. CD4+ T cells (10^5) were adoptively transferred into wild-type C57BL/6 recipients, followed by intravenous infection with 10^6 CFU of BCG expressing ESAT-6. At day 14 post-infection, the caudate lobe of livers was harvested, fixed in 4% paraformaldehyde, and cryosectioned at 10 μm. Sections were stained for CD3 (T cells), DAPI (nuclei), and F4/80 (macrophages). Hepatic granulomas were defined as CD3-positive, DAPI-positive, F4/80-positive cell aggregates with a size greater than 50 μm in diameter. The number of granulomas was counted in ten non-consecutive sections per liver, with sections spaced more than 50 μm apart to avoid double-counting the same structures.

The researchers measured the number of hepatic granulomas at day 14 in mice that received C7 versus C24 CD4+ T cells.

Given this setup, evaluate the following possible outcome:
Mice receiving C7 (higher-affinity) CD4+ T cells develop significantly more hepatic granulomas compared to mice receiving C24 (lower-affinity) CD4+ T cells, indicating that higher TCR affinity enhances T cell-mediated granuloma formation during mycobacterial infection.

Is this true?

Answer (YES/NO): NO